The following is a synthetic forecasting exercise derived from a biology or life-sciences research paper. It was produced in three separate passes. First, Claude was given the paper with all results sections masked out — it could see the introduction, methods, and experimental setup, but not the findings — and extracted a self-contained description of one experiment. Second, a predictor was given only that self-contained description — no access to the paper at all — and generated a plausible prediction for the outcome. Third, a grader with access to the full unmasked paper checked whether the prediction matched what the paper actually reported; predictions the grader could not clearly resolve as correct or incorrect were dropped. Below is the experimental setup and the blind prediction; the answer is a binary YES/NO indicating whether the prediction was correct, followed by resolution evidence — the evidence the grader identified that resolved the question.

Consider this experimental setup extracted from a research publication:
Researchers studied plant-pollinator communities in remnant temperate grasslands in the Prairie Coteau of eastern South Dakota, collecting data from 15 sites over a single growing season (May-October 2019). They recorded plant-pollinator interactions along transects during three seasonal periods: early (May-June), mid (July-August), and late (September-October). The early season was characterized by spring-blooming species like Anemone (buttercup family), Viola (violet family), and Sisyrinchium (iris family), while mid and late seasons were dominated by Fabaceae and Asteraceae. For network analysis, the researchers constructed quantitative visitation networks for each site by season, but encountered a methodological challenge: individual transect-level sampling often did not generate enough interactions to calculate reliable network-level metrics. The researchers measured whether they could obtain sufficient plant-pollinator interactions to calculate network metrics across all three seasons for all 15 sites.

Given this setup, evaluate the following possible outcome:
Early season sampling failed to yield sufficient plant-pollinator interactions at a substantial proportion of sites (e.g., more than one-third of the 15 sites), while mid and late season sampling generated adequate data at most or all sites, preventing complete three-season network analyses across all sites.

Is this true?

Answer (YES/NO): NO